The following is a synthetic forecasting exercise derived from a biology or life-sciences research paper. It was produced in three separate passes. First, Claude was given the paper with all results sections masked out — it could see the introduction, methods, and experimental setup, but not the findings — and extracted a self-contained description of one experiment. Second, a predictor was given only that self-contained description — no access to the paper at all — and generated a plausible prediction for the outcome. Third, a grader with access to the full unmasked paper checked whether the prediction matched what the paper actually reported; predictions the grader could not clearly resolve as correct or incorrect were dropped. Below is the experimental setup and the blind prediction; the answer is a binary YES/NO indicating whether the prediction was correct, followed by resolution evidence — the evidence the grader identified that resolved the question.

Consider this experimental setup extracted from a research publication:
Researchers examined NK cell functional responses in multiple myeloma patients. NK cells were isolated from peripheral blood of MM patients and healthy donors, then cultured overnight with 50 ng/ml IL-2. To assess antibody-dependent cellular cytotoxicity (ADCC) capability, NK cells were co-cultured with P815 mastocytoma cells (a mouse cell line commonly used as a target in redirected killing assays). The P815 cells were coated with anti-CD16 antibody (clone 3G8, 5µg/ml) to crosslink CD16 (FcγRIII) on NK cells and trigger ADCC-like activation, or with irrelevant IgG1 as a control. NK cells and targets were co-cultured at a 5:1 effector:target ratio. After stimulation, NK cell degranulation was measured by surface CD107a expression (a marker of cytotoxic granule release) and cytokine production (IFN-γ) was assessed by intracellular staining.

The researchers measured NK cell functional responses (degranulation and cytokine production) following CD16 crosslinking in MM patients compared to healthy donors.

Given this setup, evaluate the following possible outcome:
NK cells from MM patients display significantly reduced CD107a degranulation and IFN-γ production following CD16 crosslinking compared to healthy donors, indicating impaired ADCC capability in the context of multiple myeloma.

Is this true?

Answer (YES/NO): YES